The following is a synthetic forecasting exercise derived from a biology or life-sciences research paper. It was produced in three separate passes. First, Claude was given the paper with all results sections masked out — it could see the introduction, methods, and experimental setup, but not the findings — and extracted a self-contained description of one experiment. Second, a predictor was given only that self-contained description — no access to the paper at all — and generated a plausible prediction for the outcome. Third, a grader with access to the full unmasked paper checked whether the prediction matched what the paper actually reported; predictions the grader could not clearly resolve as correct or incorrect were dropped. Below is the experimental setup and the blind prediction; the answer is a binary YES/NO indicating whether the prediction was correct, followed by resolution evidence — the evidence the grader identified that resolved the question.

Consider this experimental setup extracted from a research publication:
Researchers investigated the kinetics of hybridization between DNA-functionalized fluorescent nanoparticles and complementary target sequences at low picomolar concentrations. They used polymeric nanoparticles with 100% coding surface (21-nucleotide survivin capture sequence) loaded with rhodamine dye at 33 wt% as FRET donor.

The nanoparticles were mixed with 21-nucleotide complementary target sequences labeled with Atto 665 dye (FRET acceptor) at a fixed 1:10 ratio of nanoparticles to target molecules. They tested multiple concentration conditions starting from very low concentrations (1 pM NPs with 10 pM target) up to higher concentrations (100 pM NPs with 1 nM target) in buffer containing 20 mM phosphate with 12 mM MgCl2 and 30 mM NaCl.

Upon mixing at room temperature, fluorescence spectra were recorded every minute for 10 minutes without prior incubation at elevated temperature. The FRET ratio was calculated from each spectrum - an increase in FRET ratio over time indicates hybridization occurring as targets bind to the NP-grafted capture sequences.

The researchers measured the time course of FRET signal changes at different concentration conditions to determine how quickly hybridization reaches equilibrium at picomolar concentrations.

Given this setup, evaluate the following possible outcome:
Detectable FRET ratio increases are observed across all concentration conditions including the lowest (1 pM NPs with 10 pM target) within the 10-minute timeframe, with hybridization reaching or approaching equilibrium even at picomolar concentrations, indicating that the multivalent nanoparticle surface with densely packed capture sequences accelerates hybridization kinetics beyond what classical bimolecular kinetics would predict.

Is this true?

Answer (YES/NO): NO